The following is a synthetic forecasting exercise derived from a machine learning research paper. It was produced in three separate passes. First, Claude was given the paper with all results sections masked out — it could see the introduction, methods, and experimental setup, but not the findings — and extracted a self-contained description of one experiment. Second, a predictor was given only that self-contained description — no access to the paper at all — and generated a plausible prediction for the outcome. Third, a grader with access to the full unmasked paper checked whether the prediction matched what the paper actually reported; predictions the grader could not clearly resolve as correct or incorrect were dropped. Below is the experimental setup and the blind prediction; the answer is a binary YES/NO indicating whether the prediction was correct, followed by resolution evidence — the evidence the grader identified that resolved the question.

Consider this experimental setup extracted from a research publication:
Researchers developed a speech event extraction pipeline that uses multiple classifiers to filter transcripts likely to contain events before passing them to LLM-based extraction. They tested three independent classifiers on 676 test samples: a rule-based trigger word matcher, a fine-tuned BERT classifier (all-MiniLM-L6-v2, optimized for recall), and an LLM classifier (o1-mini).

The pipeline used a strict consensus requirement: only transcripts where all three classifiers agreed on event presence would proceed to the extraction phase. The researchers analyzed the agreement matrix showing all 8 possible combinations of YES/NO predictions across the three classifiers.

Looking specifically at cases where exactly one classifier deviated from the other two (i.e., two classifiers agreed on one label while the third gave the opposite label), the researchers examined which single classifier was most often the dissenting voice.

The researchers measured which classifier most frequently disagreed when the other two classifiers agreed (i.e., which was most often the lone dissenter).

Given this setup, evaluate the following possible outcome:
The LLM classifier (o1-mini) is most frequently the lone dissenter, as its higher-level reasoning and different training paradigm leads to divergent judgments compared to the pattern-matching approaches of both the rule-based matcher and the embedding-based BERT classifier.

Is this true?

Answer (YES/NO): NO